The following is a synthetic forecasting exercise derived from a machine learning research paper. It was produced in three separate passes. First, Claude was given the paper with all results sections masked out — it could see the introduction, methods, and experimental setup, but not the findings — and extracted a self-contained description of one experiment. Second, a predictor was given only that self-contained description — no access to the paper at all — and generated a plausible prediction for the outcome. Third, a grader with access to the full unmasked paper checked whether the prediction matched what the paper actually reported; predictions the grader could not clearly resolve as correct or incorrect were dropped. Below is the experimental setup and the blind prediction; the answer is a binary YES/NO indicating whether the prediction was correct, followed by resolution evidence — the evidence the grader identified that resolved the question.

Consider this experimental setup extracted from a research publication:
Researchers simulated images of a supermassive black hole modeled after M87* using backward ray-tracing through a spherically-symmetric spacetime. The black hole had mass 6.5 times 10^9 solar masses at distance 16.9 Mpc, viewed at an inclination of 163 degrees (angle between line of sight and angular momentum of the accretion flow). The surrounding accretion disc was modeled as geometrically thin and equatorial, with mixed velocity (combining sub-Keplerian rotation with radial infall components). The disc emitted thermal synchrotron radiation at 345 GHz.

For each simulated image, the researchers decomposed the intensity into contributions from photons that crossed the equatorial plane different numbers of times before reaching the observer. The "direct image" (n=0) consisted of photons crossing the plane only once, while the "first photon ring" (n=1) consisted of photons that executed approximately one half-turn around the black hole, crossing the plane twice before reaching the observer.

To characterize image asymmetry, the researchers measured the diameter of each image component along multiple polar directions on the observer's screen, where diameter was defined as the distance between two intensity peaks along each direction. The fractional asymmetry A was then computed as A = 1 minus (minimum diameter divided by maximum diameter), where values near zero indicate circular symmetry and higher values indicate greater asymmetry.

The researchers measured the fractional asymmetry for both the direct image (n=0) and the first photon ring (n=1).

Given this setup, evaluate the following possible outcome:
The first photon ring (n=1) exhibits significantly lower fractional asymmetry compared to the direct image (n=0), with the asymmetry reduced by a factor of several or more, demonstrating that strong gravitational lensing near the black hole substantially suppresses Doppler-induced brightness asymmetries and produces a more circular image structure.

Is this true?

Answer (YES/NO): YES